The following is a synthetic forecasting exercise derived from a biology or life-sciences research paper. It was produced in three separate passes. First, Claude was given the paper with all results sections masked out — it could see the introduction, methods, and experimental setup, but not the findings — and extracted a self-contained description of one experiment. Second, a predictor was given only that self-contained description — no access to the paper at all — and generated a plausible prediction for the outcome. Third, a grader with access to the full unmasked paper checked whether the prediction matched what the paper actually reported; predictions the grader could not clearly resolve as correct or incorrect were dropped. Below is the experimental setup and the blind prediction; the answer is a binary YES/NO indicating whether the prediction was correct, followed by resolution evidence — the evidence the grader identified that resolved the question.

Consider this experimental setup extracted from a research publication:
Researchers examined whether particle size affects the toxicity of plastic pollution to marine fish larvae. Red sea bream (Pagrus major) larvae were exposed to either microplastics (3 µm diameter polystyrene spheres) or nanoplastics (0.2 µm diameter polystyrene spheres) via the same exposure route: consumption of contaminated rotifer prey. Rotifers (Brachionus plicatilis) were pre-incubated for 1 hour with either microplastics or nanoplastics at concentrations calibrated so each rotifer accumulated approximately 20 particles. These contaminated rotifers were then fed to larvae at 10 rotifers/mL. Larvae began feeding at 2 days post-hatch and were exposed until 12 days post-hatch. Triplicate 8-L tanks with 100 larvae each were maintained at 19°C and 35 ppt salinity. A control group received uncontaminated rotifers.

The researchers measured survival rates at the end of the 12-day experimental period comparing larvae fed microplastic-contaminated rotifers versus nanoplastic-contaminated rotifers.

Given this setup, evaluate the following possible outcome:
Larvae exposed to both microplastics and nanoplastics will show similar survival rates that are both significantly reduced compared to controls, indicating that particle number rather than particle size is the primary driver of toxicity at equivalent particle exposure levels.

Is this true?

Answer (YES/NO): NO